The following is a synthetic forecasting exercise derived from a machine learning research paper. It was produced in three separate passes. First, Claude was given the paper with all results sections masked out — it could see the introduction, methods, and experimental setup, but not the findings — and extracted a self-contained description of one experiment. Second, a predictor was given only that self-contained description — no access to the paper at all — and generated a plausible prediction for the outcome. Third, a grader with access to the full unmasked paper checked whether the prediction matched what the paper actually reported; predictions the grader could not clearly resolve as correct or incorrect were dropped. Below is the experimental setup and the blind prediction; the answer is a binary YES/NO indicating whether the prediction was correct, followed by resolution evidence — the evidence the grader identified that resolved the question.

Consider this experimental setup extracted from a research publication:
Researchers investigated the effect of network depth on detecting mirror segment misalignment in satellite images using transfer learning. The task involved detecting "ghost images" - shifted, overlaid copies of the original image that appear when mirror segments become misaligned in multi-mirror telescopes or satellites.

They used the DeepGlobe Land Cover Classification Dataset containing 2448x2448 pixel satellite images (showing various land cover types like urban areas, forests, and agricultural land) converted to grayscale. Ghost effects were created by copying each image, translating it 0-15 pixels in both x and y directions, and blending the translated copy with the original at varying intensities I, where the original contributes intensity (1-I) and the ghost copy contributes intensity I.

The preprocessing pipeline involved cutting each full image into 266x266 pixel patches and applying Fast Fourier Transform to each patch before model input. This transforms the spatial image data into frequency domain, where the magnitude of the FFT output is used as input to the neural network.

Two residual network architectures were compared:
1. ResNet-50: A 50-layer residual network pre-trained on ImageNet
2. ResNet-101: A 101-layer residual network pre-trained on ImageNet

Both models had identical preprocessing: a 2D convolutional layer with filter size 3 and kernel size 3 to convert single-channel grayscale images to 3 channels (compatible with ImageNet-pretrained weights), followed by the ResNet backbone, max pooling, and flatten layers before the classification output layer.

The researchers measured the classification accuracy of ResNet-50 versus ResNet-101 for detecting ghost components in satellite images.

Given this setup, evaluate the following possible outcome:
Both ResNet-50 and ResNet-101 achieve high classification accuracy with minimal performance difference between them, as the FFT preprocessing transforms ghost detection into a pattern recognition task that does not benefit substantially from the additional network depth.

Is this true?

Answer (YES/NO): YES